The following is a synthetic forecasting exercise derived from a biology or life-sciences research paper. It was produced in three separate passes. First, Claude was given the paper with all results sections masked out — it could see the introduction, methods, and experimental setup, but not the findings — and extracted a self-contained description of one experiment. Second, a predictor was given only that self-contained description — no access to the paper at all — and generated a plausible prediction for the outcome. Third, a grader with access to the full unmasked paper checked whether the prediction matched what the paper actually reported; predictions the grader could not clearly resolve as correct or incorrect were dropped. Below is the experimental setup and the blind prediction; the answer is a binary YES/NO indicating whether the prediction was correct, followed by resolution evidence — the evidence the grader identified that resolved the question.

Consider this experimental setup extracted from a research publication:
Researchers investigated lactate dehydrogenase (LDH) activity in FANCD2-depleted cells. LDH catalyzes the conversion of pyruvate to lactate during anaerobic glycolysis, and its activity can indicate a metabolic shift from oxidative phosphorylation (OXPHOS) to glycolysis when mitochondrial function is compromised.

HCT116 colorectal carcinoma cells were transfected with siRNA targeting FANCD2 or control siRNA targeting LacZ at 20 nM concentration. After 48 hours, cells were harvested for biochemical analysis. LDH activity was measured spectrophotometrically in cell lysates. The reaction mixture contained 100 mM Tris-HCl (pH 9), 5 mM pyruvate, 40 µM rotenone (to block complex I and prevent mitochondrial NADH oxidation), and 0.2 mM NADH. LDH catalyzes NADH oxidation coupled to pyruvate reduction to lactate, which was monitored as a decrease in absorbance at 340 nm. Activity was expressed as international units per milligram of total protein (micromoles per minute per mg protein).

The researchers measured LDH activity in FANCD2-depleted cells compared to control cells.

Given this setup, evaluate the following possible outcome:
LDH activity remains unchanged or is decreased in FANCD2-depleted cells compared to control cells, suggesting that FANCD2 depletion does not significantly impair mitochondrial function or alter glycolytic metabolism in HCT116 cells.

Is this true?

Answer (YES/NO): NO